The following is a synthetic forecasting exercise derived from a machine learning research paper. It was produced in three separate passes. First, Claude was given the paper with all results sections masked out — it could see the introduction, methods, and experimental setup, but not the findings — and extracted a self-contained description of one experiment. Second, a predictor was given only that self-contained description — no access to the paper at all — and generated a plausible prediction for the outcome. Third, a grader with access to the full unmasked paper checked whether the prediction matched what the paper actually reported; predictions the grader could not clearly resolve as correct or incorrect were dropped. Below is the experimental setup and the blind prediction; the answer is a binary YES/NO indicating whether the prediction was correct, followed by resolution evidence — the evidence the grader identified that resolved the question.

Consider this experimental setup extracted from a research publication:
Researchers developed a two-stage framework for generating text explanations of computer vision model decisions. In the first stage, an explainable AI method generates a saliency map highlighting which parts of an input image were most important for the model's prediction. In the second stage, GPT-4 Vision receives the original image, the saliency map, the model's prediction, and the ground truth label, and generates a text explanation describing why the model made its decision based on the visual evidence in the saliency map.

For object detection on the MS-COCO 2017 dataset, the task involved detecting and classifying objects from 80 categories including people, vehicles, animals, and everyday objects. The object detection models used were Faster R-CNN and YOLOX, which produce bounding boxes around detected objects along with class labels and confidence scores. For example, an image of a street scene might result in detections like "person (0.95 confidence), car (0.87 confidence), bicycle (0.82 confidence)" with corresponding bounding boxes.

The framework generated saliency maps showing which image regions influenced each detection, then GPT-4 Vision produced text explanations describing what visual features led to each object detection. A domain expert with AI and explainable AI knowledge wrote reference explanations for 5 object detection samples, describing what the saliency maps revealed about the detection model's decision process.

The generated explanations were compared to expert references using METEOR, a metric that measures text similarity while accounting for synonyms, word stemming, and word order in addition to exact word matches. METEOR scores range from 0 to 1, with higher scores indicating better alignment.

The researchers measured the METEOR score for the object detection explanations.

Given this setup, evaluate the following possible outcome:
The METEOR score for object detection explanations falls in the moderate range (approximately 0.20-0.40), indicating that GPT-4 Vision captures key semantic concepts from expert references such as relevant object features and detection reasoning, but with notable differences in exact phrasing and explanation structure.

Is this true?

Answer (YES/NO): NO